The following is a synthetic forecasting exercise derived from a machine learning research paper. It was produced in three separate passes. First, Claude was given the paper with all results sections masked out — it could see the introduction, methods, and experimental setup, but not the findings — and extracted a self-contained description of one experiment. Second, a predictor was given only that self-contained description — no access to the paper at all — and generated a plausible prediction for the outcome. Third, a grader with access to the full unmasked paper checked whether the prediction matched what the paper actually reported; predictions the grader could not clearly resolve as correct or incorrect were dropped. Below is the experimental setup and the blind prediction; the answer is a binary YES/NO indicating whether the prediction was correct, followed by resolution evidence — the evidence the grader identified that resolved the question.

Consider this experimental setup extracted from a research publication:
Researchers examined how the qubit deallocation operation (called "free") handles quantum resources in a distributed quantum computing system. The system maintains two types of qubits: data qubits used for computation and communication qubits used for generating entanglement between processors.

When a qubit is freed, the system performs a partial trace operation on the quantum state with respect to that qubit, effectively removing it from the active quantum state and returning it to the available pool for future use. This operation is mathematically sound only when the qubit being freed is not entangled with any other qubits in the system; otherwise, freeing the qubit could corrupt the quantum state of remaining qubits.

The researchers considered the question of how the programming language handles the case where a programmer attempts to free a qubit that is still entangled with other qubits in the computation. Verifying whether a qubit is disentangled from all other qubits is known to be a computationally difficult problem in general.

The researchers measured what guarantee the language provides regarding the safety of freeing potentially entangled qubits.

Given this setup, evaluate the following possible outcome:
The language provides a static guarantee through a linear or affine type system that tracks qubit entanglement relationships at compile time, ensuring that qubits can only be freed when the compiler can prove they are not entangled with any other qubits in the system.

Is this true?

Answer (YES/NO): NO